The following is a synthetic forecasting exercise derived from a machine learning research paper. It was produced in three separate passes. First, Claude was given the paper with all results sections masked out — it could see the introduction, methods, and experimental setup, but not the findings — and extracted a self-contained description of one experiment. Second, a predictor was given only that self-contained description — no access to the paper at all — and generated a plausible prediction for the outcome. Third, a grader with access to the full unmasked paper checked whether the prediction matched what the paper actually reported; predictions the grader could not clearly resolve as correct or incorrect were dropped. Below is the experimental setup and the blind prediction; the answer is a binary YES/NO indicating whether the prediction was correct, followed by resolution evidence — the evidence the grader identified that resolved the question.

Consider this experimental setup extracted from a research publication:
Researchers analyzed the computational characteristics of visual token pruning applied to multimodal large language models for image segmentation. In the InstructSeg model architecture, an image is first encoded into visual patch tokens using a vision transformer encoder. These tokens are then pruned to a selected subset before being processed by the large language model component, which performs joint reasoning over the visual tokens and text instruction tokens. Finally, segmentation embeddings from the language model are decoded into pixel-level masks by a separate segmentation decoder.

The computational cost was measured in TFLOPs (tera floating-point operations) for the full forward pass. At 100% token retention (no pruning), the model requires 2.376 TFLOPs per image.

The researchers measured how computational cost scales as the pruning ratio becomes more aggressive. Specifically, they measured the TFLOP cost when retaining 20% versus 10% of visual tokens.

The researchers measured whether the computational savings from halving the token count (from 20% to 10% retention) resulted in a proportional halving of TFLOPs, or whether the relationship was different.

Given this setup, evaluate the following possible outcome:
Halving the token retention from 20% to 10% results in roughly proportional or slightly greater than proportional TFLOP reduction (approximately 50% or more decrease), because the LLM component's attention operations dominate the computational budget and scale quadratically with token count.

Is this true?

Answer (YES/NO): NO